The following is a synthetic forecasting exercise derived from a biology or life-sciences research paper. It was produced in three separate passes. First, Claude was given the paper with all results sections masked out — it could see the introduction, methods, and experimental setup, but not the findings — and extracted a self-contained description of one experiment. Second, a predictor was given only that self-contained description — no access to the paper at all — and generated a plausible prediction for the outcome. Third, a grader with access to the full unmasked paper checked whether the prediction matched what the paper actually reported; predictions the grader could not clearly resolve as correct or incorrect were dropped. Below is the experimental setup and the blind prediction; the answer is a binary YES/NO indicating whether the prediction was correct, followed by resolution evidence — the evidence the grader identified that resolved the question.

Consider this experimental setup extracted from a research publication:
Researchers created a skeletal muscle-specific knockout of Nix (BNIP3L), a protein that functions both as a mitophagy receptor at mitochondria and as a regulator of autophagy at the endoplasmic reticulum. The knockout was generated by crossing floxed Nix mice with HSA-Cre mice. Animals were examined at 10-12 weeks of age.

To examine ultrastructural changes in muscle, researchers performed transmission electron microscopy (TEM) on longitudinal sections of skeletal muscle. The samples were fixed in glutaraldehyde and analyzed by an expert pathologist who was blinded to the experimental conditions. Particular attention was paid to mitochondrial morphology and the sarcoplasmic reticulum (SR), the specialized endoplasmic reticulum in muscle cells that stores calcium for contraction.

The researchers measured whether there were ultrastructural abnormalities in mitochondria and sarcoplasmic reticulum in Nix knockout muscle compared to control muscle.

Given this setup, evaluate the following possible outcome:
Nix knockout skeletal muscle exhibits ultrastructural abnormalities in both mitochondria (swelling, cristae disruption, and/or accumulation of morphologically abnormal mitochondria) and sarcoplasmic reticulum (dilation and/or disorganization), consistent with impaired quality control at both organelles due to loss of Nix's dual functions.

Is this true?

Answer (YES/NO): NO